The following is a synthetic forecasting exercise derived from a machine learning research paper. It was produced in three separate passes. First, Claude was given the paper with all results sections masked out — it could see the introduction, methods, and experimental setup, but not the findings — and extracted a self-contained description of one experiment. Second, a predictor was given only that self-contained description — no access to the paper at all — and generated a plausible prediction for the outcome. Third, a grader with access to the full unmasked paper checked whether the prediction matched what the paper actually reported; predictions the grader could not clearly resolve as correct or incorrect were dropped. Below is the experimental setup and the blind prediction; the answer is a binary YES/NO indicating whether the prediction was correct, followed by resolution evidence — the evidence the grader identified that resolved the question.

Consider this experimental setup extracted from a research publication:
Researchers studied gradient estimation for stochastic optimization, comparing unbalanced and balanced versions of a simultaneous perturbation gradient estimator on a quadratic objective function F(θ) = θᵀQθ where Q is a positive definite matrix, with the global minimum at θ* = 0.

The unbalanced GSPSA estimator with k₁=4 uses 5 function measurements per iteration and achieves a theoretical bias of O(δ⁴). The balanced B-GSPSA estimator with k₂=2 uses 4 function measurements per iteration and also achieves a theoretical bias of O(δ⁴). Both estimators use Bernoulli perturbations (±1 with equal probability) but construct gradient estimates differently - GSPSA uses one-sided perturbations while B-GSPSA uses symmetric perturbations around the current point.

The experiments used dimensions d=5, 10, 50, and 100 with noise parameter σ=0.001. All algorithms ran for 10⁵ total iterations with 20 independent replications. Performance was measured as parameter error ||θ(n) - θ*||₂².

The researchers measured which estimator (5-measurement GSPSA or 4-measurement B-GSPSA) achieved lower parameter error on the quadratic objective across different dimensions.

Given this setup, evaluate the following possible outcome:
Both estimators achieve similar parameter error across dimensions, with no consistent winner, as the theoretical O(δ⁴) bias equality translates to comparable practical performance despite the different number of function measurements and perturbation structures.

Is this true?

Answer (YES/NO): NO